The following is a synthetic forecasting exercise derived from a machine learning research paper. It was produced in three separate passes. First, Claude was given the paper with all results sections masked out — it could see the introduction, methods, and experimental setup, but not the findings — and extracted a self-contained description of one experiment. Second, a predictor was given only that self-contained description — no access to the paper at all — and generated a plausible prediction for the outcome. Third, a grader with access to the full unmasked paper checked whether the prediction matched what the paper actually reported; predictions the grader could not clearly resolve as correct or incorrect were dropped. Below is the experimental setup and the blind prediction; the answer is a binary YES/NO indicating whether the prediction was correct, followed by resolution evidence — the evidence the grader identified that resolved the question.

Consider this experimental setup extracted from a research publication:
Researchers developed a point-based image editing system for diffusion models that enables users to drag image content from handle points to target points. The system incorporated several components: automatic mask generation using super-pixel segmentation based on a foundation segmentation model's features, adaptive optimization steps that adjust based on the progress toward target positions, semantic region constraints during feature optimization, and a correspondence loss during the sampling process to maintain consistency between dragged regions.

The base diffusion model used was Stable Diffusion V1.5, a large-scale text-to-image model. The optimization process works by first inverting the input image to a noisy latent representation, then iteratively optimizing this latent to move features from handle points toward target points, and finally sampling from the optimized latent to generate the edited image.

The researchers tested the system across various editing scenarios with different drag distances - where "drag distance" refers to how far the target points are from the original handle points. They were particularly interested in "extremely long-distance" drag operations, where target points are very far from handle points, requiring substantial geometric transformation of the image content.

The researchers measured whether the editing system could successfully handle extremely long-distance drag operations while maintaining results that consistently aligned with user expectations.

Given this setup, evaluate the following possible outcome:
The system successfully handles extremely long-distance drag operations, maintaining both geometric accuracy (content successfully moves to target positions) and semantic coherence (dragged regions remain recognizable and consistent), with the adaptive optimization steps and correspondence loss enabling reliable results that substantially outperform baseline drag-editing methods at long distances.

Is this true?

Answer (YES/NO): NO